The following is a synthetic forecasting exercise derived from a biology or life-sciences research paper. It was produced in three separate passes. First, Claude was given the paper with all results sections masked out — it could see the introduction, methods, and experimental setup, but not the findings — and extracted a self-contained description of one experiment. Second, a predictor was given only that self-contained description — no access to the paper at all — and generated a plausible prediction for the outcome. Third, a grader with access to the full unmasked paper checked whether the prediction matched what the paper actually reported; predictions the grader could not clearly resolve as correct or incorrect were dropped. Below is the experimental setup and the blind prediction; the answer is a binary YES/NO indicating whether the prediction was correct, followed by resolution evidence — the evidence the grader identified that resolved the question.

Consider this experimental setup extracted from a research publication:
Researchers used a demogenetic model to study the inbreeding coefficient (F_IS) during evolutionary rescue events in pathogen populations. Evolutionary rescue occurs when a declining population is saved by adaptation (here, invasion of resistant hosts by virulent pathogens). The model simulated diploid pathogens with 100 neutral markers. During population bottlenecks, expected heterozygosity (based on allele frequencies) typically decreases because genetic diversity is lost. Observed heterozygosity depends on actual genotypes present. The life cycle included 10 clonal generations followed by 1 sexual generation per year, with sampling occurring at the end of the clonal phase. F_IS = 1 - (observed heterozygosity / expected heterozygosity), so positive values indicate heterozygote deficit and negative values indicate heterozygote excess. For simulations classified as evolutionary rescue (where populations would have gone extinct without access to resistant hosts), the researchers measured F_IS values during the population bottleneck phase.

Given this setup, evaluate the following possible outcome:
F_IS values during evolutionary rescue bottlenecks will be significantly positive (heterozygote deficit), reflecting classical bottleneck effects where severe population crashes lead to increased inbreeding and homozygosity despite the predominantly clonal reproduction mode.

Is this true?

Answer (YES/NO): NO